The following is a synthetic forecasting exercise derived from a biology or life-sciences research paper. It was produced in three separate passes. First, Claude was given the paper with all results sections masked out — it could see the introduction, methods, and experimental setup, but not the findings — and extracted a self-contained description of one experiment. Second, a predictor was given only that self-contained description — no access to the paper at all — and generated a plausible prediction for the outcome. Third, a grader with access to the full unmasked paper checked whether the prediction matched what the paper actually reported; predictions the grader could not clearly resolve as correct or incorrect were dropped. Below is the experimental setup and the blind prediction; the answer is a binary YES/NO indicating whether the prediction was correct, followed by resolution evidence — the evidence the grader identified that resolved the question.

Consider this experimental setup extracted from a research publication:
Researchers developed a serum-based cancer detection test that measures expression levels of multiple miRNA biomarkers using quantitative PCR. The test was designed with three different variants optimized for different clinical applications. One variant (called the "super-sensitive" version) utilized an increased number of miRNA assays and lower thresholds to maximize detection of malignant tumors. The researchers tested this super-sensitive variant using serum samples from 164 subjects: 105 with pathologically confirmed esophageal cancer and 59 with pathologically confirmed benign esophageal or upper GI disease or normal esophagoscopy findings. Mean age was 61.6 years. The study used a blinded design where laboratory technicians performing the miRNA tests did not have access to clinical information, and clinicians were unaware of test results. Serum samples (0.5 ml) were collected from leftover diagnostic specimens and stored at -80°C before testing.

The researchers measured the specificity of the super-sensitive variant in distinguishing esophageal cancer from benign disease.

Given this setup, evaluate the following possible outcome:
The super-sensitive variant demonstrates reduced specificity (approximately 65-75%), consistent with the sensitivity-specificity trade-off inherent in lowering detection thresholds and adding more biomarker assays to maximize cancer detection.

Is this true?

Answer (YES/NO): NO